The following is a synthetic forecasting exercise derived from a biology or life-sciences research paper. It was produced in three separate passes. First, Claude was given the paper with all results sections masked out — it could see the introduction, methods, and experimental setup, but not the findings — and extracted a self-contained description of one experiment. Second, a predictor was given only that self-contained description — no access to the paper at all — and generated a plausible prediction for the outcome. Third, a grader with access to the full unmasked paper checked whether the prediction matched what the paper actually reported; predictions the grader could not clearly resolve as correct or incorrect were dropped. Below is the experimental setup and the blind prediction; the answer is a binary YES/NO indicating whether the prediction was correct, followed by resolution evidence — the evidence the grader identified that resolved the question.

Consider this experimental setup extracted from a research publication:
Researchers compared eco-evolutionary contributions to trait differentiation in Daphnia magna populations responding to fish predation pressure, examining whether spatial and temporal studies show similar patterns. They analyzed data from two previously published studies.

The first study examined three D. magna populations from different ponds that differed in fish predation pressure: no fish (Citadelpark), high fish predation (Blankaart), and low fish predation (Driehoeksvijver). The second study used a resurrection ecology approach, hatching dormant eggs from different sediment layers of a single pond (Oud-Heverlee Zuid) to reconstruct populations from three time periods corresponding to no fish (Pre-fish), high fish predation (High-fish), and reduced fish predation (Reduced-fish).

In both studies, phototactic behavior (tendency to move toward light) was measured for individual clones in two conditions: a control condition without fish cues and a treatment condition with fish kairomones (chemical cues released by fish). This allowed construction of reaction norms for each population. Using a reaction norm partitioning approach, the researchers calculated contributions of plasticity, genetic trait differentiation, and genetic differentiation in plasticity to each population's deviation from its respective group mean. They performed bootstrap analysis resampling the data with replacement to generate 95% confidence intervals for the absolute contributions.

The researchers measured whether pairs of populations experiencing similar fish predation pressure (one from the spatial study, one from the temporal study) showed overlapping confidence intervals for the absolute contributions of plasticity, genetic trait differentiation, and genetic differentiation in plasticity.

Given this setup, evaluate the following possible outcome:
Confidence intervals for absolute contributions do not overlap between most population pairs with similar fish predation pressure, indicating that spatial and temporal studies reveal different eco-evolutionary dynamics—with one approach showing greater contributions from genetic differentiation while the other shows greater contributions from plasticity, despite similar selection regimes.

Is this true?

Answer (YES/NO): NO